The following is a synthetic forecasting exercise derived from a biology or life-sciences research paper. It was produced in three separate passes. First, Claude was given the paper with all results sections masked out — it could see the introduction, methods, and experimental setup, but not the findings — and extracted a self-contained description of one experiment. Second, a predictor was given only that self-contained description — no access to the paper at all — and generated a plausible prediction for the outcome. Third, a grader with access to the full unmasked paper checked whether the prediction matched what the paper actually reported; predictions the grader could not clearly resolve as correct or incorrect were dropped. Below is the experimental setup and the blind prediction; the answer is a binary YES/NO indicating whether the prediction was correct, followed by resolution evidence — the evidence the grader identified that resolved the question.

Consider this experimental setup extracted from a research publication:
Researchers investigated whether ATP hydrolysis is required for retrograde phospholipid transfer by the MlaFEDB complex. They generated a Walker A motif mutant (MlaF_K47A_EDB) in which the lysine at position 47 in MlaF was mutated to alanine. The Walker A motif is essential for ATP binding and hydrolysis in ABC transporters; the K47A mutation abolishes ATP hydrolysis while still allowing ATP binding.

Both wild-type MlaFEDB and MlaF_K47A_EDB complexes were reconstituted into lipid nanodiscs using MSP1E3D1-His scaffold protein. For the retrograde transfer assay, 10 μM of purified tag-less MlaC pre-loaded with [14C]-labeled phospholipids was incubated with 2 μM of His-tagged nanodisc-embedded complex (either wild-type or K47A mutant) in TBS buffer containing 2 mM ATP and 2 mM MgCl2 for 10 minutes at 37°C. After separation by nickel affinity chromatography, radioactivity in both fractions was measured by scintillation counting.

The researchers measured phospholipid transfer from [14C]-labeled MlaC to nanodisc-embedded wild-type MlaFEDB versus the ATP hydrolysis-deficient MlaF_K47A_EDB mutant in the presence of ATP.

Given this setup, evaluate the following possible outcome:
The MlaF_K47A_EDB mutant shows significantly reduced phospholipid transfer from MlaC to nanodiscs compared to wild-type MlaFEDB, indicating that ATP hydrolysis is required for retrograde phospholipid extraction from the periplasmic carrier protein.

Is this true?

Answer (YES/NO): NO